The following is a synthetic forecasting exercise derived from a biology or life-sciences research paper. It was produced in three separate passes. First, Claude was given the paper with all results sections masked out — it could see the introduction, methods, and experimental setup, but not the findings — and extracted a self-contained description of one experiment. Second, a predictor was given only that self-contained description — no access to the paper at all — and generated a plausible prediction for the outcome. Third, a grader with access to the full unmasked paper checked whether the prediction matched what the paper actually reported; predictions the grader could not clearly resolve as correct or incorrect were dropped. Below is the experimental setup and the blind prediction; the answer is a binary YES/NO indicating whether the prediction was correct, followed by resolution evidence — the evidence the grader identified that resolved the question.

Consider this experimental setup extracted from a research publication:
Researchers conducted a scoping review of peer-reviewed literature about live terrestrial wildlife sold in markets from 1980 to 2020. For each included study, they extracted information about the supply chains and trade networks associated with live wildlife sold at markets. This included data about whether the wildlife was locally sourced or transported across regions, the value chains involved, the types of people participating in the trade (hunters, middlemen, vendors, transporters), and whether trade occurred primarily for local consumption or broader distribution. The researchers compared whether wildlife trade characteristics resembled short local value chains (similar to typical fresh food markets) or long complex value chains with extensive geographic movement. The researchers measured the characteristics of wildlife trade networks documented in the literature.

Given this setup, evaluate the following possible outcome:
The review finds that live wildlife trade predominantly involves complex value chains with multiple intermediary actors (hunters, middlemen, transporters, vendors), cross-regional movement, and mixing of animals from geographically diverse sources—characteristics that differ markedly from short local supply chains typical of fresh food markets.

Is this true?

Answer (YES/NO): YES